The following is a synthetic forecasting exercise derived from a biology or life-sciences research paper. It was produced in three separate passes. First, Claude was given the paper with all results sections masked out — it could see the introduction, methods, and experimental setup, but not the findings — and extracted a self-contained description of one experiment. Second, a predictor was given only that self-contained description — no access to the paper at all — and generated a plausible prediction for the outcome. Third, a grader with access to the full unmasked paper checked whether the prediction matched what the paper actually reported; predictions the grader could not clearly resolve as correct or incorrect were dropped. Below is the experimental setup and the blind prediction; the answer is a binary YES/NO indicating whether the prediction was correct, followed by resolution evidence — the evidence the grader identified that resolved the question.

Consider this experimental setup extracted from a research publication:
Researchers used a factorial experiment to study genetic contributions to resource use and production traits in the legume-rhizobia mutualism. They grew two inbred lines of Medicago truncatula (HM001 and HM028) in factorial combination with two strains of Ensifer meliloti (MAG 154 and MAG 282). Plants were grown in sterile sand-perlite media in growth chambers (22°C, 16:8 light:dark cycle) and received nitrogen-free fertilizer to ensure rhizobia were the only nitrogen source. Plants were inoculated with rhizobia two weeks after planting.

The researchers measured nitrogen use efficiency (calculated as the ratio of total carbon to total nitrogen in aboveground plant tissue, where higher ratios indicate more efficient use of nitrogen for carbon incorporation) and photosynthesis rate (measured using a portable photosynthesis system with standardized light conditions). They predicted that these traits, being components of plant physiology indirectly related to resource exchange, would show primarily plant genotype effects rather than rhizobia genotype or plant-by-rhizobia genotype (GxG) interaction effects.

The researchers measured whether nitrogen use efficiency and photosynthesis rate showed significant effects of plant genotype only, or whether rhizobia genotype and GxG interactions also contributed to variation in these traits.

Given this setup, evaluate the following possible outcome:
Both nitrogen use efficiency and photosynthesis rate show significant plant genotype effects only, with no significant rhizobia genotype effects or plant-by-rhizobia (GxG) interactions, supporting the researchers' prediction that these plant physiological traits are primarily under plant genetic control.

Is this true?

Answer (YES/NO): NO